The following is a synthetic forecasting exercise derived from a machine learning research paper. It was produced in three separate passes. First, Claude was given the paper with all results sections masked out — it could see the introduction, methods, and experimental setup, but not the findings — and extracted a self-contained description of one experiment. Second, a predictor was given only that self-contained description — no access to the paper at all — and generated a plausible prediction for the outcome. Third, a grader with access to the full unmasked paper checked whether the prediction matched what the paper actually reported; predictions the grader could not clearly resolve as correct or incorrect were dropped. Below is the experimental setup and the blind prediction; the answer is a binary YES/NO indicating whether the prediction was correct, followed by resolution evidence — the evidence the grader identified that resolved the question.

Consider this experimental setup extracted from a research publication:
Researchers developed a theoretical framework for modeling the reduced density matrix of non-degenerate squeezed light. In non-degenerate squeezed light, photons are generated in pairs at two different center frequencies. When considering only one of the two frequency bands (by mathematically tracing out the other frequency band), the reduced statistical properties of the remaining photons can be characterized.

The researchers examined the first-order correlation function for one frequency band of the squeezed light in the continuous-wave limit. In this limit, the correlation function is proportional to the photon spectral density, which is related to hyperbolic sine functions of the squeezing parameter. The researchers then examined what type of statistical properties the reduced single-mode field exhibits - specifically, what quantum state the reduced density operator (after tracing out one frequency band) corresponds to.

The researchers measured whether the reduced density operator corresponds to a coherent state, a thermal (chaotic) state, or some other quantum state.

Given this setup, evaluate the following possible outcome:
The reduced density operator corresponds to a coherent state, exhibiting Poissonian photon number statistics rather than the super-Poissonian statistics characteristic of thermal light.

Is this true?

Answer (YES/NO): NO